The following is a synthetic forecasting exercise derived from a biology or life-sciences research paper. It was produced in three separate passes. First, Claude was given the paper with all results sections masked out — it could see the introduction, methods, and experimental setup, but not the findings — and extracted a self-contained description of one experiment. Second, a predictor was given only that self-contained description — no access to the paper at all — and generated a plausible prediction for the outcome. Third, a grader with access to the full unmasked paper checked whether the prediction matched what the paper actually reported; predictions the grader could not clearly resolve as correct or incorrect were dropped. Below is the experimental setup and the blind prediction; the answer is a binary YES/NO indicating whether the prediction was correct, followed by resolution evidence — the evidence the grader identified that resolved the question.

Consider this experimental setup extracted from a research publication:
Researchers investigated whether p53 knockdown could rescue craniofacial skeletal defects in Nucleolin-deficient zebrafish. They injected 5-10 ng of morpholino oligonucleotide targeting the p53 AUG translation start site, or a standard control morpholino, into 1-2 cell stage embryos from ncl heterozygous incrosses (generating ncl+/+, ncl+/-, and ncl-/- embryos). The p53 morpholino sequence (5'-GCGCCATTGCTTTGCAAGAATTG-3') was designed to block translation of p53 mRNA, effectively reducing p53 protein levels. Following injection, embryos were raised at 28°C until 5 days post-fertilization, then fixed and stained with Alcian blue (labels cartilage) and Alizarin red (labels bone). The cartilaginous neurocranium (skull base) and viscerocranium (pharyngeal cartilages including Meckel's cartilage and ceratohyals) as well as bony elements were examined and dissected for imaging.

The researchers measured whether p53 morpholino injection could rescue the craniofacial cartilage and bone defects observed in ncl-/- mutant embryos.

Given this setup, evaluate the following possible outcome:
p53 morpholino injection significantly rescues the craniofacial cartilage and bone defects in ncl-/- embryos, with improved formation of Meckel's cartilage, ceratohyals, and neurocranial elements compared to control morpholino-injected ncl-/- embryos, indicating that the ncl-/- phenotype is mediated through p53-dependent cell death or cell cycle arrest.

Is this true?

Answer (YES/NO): NO